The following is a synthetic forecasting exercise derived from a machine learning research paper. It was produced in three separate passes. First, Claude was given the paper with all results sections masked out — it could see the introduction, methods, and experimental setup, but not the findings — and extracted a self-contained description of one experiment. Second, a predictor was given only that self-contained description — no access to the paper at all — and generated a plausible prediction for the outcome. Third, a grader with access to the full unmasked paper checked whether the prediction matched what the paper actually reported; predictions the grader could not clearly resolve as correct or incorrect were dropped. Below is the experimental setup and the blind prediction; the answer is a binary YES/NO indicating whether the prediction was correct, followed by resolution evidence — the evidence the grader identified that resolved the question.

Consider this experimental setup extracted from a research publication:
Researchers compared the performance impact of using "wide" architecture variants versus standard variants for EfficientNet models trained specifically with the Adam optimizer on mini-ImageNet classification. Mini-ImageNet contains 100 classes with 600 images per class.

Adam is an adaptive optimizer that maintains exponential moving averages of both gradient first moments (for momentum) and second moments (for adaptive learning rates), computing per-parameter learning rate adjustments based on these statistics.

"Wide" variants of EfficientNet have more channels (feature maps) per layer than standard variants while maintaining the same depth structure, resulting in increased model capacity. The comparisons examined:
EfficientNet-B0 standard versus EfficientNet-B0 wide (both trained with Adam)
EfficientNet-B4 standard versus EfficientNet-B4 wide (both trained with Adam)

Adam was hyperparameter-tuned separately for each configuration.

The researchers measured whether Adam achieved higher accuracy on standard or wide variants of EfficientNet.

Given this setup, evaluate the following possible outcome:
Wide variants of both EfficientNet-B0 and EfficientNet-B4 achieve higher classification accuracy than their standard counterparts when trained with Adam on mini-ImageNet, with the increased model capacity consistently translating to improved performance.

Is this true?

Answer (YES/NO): NO